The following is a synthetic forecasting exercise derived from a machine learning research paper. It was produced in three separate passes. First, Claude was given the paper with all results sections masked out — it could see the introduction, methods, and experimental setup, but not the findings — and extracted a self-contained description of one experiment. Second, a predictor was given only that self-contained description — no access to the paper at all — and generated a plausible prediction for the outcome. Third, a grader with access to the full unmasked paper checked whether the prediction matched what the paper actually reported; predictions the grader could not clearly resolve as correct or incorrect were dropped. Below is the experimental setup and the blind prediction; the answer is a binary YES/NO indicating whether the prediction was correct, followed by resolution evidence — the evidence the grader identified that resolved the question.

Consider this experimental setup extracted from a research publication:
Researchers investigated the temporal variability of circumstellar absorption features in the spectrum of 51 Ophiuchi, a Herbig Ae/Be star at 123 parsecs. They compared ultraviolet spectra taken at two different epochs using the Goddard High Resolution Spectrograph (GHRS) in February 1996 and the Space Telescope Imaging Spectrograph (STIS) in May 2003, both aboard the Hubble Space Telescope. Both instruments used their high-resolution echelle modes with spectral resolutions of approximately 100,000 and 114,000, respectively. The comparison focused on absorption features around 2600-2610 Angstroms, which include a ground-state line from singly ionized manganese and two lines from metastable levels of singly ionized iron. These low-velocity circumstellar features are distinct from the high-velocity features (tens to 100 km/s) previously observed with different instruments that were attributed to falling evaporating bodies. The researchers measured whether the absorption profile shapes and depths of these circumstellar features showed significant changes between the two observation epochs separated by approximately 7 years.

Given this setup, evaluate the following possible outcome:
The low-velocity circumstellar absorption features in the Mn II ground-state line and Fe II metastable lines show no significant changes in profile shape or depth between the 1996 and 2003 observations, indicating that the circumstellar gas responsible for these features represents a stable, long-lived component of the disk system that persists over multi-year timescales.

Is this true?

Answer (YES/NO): YES